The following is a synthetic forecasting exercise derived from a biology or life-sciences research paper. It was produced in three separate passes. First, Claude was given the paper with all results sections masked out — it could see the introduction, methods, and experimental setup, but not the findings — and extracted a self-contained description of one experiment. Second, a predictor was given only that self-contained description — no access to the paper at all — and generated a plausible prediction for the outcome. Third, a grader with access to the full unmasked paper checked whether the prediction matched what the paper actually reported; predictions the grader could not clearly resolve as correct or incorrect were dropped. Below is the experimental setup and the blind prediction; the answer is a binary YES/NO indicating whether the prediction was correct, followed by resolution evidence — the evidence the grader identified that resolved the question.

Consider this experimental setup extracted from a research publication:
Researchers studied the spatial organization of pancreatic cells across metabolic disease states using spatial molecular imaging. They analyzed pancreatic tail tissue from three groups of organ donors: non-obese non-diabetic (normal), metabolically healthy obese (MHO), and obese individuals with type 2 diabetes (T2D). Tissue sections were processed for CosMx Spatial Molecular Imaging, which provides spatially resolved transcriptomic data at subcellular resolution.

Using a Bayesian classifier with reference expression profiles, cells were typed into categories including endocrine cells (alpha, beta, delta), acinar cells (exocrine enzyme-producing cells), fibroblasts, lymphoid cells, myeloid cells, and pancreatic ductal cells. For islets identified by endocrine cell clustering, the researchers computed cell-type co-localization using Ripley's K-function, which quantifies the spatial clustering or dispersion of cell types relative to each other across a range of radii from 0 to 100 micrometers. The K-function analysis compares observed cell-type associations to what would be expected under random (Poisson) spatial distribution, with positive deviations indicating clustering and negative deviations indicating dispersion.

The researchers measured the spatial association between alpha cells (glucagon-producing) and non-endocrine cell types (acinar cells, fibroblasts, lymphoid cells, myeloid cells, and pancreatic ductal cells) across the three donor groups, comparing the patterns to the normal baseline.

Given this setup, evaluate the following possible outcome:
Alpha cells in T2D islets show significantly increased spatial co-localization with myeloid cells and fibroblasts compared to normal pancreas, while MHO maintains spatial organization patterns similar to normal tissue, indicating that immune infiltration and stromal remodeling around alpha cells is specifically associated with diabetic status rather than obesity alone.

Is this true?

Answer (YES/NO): NO